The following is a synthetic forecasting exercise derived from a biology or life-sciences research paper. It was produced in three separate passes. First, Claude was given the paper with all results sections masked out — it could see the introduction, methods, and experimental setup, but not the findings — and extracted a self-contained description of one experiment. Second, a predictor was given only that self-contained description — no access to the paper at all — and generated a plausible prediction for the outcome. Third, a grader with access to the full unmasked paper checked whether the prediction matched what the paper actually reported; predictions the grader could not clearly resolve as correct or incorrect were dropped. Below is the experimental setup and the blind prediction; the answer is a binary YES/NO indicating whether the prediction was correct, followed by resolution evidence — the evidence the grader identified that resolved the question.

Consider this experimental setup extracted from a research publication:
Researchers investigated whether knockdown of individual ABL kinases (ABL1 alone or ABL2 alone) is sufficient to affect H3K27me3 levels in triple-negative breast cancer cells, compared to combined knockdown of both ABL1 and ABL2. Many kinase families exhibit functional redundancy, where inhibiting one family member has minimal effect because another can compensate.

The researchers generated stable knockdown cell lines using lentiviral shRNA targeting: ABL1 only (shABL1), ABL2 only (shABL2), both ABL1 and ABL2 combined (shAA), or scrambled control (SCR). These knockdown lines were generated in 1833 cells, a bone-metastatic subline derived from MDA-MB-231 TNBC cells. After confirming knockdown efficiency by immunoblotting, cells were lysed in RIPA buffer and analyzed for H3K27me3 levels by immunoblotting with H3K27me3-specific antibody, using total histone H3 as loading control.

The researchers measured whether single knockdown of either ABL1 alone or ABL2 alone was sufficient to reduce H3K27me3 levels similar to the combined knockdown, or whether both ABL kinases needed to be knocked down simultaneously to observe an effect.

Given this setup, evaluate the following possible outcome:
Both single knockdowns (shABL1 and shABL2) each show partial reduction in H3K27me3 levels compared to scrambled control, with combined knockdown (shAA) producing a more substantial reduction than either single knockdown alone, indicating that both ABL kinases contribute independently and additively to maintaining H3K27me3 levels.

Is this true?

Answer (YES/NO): NO